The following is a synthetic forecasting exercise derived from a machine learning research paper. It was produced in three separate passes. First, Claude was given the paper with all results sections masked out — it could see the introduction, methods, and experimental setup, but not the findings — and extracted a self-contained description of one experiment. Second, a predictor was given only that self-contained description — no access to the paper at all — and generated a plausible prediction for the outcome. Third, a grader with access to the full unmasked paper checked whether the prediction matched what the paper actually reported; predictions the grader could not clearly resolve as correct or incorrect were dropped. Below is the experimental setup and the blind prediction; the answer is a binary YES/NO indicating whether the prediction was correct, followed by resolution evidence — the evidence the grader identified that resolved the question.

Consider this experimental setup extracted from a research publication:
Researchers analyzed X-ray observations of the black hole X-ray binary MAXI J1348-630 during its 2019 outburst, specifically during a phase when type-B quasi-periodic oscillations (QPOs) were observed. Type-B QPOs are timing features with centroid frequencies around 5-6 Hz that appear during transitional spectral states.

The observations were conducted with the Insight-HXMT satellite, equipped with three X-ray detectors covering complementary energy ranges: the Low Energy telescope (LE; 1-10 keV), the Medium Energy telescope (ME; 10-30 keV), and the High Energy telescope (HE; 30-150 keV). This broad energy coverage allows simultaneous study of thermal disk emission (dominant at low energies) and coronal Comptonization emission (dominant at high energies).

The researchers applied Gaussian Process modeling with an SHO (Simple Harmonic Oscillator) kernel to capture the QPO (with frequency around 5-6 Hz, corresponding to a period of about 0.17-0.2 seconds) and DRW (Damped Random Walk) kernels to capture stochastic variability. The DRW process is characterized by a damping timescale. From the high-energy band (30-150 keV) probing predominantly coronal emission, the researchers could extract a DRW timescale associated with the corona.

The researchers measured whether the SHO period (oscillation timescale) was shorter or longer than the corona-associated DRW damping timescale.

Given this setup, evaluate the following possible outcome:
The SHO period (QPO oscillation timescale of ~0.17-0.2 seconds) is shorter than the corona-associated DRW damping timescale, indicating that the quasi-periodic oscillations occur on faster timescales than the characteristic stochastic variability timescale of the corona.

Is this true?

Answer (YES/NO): YES